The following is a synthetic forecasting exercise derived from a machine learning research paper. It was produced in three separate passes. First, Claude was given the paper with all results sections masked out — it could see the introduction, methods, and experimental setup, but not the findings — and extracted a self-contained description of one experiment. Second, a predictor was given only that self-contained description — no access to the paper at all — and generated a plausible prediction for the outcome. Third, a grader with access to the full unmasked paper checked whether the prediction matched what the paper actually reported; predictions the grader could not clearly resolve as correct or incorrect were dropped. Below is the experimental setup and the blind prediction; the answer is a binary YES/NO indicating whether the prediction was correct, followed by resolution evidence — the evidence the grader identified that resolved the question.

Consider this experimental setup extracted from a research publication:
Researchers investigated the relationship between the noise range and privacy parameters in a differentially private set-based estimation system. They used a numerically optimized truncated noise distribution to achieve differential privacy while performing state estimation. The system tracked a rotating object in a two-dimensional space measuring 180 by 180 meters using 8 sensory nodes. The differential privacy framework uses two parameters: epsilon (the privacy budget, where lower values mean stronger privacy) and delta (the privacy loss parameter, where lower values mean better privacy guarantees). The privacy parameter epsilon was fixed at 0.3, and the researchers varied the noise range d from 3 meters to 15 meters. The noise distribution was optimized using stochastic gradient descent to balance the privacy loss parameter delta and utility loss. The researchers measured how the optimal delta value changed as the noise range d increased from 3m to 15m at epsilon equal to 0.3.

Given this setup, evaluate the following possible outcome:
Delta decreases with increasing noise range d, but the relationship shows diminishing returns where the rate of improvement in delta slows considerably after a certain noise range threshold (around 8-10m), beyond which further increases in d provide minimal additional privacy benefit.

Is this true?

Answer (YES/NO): NO